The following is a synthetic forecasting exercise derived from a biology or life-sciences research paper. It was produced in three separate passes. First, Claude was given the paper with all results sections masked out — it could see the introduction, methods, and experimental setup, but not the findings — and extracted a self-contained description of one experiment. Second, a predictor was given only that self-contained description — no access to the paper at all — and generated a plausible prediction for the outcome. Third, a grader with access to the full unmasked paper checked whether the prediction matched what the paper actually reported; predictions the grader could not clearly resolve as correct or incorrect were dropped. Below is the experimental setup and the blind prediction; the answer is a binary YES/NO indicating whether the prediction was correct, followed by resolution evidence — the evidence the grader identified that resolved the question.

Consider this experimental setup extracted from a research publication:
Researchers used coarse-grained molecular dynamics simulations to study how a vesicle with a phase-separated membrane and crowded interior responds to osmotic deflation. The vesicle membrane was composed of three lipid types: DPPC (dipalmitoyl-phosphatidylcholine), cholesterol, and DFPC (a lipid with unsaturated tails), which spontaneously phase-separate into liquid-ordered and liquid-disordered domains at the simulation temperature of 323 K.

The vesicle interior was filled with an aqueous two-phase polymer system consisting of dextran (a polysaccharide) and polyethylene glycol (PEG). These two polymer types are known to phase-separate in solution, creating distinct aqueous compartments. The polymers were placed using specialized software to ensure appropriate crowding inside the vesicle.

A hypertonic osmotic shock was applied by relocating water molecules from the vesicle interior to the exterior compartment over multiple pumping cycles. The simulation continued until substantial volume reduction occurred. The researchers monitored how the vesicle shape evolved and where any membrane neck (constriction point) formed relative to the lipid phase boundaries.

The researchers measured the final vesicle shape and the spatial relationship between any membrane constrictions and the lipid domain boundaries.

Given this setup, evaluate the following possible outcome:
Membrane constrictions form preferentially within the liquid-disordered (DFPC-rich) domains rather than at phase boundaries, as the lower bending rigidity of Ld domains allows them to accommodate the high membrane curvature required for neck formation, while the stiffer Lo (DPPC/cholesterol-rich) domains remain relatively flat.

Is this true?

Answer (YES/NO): NO